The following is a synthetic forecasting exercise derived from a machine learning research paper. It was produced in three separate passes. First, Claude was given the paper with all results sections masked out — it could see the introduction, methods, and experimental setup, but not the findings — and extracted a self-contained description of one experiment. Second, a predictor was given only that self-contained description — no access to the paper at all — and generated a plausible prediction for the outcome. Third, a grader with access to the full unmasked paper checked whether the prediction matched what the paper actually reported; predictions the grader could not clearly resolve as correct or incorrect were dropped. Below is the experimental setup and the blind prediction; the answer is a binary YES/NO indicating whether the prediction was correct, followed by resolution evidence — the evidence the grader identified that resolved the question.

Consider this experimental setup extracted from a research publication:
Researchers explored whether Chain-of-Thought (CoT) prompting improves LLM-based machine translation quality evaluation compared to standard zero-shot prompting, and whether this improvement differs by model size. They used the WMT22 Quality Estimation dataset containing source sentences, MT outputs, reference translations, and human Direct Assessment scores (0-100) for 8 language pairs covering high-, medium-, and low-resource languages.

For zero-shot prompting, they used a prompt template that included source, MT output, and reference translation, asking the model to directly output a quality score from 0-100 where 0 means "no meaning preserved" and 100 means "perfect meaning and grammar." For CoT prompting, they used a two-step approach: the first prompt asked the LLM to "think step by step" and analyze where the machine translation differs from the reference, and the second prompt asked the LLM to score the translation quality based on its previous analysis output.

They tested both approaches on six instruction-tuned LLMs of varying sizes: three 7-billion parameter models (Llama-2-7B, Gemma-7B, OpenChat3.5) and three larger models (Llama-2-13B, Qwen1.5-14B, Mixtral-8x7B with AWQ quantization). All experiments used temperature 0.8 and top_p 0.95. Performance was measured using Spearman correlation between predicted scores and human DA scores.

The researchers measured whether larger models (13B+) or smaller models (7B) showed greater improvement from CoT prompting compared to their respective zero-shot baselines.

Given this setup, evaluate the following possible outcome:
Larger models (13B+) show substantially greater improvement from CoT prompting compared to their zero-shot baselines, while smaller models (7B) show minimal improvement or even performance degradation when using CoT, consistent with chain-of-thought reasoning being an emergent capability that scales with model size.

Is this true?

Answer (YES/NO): NO